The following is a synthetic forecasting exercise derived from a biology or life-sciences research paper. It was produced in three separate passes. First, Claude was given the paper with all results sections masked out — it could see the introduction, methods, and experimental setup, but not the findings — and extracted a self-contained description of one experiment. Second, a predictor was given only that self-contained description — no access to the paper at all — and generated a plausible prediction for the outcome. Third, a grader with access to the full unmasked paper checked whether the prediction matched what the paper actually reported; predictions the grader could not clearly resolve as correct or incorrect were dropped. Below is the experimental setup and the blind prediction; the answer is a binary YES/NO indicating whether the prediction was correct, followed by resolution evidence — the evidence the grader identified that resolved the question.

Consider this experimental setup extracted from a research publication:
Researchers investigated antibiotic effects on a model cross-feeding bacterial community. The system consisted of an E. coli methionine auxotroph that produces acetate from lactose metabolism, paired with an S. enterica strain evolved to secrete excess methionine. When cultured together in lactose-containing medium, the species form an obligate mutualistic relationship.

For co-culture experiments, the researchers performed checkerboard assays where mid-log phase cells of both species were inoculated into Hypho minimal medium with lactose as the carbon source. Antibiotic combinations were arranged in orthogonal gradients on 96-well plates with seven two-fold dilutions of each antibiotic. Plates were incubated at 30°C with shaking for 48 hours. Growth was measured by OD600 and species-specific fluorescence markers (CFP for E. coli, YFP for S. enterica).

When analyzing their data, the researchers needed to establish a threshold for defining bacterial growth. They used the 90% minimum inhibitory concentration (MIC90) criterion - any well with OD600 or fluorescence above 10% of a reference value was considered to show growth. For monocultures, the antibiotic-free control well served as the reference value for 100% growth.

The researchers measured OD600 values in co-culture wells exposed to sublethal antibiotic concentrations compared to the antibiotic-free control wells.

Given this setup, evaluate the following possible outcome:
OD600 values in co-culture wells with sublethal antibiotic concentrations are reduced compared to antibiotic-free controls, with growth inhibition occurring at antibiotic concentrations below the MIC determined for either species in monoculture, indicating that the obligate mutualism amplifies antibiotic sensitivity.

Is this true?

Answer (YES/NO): NO